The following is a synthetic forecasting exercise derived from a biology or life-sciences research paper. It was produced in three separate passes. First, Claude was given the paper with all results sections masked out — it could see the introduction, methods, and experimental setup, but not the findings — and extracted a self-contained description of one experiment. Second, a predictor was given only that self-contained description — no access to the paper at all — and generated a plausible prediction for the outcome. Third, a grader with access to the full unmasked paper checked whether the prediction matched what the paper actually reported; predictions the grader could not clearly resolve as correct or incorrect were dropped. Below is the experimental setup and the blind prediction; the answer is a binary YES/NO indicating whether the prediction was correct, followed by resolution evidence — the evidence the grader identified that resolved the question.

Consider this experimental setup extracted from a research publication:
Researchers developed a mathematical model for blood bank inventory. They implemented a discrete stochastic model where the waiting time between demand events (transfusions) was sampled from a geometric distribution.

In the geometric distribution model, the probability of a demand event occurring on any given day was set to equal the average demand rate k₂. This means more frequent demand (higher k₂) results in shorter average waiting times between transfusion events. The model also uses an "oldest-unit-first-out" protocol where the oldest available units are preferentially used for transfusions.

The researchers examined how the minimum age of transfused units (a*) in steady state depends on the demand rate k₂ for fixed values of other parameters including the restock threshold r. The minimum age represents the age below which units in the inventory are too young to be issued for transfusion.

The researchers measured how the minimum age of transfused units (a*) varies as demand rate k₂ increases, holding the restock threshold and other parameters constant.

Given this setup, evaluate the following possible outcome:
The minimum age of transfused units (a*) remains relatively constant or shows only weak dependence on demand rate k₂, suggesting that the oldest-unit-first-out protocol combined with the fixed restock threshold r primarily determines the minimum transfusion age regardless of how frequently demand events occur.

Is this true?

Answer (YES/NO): YES